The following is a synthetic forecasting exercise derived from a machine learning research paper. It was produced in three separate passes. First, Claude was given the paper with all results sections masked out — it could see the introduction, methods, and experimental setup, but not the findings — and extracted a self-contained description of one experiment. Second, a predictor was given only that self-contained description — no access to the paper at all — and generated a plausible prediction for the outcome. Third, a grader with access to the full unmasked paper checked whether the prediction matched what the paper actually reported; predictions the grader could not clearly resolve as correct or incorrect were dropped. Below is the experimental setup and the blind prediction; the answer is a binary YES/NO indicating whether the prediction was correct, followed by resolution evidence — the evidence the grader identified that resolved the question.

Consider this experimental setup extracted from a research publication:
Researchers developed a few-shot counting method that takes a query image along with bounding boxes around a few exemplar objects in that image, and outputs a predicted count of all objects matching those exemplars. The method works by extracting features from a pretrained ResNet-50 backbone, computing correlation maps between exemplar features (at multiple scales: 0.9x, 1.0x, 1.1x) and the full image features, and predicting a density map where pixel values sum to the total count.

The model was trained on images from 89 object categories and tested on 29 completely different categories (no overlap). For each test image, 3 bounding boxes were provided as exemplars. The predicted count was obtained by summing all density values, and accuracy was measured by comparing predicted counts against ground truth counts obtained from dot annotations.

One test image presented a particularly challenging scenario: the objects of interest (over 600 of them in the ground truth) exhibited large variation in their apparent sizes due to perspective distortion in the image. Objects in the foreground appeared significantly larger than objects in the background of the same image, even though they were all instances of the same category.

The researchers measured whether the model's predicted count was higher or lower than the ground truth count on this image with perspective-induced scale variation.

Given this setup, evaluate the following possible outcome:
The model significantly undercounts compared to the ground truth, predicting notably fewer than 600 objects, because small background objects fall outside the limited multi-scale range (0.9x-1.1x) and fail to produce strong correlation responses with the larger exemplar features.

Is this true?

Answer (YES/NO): YES